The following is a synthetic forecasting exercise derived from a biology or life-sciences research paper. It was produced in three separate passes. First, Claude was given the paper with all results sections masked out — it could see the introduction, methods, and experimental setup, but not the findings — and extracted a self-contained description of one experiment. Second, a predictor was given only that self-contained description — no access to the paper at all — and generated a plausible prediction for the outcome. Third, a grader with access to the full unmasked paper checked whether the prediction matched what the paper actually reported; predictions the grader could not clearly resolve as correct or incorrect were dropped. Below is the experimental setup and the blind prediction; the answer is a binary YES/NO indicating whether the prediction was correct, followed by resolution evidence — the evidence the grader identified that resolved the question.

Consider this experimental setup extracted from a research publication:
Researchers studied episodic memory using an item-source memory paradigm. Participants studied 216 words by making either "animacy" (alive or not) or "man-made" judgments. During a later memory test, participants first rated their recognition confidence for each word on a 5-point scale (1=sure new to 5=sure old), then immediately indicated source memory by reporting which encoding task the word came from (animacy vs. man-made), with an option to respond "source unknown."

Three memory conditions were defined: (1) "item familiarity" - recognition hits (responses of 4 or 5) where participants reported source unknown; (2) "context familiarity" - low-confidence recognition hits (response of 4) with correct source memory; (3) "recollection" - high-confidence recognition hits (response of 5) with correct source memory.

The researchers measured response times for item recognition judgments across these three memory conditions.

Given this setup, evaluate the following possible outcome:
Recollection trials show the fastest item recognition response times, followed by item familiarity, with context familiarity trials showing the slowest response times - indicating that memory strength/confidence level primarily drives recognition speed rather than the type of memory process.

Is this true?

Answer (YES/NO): YES